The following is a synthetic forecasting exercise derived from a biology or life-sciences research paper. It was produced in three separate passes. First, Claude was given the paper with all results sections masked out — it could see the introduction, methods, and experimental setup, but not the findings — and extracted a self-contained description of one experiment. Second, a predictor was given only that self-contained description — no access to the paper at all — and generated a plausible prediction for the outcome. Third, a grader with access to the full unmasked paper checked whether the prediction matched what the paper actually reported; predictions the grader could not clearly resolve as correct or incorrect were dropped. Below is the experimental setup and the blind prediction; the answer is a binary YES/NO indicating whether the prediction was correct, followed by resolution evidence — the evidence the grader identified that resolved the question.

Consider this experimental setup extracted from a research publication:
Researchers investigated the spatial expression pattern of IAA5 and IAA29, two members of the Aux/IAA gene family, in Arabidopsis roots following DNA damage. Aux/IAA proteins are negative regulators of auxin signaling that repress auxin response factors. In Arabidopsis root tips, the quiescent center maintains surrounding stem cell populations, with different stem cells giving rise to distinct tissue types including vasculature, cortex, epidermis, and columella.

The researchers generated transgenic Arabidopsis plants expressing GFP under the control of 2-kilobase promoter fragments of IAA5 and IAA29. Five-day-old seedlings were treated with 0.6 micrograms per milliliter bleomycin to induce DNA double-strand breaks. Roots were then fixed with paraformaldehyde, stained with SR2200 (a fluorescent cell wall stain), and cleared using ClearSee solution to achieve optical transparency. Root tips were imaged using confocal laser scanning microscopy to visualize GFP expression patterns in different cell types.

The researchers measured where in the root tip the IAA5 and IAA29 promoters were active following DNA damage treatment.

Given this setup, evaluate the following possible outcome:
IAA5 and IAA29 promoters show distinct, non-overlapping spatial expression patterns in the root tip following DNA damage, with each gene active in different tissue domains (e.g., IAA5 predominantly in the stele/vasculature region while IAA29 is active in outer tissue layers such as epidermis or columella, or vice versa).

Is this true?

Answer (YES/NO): NO